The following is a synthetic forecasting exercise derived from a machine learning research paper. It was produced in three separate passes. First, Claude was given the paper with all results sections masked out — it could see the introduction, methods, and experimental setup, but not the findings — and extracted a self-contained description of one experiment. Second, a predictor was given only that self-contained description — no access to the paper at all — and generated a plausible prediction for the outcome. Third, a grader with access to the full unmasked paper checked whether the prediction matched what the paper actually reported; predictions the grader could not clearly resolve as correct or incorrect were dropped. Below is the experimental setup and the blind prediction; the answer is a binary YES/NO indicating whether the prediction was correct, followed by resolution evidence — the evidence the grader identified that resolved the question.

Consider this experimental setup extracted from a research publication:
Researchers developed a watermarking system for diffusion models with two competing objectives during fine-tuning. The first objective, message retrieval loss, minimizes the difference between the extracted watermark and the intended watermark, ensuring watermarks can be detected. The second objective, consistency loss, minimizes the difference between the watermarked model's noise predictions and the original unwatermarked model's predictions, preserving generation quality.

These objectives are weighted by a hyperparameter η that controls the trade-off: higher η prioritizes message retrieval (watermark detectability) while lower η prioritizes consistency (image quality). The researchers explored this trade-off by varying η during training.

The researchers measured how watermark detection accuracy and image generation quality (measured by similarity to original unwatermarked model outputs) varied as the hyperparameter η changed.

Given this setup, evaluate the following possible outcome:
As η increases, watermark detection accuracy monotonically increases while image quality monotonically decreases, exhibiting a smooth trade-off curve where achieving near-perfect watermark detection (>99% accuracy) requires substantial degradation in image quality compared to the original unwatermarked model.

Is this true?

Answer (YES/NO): NO